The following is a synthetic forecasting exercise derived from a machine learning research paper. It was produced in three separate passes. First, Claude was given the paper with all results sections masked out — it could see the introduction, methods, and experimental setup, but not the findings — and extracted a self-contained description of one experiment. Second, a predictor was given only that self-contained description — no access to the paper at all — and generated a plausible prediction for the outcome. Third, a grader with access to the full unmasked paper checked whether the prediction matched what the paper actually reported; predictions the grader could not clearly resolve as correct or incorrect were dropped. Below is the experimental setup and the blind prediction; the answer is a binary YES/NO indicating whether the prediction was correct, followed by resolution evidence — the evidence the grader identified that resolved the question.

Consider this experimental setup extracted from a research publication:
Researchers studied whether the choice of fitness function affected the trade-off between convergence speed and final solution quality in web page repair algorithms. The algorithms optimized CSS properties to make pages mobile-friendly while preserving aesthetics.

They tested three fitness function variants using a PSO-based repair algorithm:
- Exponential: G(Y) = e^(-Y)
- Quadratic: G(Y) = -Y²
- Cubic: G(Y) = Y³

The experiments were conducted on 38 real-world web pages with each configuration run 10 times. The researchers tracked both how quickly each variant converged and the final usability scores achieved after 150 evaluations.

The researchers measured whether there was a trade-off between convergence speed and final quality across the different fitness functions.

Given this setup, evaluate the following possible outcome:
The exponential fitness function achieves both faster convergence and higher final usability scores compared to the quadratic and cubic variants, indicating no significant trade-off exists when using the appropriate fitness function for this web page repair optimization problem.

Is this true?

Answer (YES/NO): NO